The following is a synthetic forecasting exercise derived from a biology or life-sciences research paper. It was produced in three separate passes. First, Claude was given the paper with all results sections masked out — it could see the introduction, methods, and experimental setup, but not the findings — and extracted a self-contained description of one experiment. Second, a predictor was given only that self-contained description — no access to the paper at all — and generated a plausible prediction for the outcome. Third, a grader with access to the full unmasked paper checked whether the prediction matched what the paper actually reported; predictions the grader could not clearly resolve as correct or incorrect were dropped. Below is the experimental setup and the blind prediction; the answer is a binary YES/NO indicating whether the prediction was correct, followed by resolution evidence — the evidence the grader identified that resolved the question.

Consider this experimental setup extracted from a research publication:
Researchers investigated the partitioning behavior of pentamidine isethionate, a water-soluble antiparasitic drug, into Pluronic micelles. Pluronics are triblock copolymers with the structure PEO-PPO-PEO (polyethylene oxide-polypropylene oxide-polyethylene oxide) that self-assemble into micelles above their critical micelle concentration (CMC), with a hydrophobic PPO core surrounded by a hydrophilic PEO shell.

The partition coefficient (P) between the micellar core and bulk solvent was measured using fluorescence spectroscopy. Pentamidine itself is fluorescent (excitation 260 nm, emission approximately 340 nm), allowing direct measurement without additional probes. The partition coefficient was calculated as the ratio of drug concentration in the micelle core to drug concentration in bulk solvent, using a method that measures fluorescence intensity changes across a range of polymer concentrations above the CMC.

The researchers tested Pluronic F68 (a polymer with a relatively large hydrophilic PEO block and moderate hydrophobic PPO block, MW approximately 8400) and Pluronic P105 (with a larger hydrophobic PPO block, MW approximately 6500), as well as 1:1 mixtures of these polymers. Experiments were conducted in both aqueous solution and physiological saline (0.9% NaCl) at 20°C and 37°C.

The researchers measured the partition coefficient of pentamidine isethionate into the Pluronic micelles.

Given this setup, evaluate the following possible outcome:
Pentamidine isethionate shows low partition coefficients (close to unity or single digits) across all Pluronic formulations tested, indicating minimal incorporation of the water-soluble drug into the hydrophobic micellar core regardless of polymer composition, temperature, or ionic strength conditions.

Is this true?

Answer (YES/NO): YES